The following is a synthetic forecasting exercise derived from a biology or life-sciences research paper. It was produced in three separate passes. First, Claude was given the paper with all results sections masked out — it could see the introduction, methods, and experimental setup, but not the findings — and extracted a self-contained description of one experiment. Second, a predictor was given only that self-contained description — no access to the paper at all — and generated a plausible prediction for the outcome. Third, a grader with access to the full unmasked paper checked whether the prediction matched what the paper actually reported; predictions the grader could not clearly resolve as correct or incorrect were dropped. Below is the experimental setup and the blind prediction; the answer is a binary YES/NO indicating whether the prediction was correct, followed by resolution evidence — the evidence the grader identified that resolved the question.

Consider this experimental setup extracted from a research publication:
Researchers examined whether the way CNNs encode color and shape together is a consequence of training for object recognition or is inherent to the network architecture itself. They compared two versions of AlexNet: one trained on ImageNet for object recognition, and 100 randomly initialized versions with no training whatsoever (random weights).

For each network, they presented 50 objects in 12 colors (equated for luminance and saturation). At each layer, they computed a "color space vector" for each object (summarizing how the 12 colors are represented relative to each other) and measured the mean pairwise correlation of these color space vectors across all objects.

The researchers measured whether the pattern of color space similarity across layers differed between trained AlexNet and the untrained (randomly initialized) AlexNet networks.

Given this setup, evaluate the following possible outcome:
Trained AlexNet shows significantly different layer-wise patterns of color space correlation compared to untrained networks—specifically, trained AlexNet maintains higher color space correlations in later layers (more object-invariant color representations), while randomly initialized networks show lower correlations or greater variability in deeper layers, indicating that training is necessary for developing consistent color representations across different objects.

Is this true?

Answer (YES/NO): NO